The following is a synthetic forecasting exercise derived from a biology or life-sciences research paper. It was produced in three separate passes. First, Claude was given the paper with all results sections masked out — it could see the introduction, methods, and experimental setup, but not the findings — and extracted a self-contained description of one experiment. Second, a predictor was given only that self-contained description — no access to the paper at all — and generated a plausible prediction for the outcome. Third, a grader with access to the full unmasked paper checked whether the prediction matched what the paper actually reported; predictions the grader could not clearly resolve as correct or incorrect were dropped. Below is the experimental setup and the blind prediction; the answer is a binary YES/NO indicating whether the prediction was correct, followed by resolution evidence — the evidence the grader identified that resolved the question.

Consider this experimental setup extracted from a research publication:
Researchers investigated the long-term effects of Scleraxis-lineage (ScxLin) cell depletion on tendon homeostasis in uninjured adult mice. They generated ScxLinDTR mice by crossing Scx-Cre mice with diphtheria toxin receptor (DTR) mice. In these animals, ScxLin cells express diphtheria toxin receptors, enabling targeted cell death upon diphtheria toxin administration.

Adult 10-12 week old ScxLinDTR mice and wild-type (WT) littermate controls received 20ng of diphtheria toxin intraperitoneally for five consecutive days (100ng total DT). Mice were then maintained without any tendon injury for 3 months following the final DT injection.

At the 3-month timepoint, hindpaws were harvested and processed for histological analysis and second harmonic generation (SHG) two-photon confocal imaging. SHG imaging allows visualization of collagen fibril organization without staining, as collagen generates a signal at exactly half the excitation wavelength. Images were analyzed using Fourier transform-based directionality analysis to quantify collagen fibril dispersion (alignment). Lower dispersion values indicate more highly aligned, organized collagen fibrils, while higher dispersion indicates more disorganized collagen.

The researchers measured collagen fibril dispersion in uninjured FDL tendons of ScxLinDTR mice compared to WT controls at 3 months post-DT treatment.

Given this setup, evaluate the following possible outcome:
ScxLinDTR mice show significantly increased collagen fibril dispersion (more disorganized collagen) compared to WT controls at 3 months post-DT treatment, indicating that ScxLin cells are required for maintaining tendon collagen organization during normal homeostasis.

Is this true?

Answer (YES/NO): NO